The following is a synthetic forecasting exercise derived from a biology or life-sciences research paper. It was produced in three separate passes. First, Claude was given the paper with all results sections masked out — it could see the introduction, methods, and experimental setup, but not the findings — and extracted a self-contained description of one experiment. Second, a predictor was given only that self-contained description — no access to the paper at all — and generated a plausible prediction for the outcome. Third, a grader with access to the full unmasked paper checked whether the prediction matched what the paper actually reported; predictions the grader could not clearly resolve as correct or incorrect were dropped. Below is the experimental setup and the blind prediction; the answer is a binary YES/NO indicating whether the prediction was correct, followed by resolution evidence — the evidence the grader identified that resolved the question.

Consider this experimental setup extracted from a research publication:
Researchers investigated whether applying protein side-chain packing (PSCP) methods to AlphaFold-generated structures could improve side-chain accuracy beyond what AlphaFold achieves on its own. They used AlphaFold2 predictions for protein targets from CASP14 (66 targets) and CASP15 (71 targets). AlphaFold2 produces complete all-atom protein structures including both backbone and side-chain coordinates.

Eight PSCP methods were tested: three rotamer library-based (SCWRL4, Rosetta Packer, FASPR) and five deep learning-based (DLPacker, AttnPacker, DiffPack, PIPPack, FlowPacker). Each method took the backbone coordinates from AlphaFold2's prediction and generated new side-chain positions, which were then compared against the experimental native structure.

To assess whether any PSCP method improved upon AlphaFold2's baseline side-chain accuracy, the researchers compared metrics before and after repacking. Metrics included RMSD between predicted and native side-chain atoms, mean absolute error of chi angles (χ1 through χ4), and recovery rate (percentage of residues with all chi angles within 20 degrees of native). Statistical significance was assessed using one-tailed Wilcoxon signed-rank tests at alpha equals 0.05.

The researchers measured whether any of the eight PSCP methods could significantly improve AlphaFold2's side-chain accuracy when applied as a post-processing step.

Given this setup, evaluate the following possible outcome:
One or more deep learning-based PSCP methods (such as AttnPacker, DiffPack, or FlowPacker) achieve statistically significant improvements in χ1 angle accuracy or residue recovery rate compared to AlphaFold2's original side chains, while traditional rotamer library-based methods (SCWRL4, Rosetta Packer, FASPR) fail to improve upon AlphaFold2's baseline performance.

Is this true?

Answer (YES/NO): NO